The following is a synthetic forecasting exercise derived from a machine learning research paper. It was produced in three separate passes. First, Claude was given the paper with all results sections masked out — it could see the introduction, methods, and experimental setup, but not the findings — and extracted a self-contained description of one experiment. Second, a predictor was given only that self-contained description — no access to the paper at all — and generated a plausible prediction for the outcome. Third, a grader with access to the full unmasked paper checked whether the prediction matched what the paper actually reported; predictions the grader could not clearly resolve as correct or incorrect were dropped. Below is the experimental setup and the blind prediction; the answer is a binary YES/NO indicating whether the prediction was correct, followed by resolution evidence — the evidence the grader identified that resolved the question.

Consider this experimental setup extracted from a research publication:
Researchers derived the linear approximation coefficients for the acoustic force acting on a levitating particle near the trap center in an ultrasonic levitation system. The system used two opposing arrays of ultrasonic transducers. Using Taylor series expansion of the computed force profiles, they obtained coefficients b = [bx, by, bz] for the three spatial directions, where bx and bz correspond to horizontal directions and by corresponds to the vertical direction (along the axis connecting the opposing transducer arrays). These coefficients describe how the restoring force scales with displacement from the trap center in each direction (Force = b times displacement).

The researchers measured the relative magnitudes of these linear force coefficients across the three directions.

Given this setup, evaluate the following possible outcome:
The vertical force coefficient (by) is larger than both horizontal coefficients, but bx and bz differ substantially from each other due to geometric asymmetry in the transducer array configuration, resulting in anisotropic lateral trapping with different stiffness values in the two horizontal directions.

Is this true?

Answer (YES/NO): YES